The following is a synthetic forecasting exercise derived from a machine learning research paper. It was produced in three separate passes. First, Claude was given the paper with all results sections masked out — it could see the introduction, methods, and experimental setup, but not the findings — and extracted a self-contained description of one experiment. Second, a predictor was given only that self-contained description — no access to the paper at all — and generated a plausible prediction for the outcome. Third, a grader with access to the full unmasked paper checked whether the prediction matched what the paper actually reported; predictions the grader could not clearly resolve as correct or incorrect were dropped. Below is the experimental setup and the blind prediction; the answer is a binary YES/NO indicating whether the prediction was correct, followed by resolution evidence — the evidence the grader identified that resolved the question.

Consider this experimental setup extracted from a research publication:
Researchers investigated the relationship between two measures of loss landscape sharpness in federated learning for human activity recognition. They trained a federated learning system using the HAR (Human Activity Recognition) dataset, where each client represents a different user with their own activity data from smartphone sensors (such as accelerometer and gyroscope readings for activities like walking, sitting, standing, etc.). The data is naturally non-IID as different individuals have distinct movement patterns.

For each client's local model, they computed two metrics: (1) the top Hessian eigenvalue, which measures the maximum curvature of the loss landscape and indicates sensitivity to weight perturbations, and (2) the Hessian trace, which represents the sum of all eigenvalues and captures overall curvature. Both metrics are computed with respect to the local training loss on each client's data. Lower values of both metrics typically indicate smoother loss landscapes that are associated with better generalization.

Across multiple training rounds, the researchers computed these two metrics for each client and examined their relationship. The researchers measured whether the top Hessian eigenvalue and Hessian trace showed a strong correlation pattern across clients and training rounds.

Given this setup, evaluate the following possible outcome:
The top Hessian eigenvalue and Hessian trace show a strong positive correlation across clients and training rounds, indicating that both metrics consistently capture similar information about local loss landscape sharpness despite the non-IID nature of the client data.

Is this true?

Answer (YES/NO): YES